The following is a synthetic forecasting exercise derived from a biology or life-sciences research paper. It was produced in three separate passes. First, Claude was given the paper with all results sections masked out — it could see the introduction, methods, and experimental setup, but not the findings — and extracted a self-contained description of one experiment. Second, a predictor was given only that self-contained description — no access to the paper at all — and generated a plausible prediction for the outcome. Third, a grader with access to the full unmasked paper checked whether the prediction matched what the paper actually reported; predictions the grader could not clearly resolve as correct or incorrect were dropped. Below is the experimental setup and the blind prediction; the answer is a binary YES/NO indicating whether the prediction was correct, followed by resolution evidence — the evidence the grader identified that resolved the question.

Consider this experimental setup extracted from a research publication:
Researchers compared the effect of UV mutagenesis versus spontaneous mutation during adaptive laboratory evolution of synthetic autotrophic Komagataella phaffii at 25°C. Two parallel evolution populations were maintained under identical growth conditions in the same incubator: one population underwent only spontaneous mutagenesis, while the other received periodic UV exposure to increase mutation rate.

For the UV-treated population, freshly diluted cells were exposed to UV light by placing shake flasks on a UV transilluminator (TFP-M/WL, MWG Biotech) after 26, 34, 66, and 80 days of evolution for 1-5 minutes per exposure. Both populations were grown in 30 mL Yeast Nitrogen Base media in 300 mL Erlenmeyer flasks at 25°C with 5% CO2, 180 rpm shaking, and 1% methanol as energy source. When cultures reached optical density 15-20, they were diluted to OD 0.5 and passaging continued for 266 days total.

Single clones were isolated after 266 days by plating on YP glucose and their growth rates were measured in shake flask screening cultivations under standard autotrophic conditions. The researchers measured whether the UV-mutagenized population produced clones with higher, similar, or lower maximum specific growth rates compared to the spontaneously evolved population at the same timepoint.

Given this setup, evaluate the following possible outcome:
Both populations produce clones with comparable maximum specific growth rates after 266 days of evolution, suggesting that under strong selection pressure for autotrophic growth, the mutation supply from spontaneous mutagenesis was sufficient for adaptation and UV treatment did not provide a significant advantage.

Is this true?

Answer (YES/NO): YES